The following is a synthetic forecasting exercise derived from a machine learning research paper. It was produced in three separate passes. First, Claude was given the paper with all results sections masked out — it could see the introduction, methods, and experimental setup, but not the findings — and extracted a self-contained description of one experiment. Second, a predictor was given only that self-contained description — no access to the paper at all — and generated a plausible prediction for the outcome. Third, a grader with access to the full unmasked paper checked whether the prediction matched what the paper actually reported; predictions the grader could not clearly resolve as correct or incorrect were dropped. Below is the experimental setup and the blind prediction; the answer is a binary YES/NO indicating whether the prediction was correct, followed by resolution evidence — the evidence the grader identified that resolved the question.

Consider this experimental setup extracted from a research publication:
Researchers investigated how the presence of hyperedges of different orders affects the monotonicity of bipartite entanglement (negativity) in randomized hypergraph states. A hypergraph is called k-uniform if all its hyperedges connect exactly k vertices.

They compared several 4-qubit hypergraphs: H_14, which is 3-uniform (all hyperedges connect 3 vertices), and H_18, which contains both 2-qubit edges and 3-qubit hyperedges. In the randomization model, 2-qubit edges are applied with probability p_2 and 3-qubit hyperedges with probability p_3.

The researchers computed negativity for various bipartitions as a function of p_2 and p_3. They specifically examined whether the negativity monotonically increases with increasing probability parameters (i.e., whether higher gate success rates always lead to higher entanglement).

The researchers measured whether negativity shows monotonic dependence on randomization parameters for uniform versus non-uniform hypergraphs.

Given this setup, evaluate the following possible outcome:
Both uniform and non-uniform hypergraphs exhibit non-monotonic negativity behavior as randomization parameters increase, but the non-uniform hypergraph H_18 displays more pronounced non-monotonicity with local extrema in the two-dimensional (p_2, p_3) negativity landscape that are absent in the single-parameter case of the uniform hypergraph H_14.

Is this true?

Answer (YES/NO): NO